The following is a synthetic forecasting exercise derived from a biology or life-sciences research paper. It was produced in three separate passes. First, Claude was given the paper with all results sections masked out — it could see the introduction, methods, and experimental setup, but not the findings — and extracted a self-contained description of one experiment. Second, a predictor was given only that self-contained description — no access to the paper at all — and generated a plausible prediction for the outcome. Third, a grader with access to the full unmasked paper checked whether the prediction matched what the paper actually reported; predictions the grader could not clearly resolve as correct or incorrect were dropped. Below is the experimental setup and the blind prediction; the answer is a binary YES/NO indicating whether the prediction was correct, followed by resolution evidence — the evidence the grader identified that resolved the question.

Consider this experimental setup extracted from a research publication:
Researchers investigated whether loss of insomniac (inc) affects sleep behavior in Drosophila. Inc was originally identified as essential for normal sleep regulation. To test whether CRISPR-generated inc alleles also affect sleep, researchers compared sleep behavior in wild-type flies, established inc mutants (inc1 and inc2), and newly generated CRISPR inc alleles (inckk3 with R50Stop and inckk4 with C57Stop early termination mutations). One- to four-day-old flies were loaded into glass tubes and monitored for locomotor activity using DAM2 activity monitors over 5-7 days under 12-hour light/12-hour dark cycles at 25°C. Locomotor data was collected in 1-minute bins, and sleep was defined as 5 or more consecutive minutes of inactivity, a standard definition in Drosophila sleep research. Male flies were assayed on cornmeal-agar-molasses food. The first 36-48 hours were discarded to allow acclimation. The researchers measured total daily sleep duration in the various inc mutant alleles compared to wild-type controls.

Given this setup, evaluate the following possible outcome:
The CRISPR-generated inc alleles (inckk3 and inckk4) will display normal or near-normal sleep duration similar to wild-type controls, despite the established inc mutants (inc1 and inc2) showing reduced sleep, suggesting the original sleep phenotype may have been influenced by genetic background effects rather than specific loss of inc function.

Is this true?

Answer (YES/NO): NO